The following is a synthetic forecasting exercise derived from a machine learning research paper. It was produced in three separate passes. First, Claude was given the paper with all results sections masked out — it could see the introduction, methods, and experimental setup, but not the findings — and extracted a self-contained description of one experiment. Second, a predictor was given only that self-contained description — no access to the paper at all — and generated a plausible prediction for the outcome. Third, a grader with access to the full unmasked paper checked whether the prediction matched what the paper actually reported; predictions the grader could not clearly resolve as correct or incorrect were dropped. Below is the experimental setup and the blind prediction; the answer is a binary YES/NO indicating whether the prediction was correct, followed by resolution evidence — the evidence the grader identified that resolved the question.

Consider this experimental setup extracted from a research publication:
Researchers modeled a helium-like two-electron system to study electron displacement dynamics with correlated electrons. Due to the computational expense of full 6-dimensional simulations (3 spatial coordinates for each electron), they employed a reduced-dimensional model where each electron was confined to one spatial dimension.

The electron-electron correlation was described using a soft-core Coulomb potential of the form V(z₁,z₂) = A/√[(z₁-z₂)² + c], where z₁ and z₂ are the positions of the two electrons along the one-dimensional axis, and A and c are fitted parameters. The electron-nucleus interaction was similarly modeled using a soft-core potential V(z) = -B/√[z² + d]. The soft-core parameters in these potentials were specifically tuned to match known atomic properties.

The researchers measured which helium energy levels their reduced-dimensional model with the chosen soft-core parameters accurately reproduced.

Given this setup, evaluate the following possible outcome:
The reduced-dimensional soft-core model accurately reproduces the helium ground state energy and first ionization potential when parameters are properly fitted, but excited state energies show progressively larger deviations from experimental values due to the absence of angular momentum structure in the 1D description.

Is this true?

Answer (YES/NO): NO